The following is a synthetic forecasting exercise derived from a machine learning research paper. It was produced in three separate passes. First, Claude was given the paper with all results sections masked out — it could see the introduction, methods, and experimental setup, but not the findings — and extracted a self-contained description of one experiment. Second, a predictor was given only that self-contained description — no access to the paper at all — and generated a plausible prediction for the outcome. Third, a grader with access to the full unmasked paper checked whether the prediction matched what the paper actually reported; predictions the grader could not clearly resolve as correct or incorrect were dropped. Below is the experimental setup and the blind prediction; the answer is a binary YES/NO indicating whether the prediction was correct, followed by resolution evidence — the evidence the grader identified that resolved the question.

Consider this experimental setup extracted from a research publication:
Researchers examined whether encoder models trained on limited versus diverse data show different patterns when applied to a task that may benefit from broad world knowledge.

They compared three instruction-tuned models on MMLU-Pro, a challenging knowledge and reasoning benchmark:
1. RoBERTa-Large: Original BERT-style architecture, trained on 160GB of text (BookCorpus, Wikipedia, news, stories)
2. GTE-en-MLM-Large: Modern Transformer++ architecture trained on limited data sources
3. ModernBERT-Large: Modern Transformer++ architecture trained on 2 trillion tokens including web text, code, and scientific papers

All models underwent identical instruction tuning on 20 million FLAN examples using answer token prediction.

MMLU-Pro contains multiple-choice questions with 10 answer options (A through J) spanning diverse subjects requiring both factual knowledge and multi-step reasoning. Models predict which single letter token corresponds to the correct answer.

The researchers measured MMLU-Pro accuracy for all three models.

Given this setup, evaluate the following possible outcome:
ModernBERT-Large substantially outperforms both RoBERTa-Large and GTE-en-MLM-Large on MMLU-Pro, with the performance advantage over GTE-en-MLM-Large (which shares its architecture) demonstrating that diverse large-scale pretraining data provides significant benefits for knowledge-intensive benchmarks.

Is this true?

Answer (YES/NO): YES